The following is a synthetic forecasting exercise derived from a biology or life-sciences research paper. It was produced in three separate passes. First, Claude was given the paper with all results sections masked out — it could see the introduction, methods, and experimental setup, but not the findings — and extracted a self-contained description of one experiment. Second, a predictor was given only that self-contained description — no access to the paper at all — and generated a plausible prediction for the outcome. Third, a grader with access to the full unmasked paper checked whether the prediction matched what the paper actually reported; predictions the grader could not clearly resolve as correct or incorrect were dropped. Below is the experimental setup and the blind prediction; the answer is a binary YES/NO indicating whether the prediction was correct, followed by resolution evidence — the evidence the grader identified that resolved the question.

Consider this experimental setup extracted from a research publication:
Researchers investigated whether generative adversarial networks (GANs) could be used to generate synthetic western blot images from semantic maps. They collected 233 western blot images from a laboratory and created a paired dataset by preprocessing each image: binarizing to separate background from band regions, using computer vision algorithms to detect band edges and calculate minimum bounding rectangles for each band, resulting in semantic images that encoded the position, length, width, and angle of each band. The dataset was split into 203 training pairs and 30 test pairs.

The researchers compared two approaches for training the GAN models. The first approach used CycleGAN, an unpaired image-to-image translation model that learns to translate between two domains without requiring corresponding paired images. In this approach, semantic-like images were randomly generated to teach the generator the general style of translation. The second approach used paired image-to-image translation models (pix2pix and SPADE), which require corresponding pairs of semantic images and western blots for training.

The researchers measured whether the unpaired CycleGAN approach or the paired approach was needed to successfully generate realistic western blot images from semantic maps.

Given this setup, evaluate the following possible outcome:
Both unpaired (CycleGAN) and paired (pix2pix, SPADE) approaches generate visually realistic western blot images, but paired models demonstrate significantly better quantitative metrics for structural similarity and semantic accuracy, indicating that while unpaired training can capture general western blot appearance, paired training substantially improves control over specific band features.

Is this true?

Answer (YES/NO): NO